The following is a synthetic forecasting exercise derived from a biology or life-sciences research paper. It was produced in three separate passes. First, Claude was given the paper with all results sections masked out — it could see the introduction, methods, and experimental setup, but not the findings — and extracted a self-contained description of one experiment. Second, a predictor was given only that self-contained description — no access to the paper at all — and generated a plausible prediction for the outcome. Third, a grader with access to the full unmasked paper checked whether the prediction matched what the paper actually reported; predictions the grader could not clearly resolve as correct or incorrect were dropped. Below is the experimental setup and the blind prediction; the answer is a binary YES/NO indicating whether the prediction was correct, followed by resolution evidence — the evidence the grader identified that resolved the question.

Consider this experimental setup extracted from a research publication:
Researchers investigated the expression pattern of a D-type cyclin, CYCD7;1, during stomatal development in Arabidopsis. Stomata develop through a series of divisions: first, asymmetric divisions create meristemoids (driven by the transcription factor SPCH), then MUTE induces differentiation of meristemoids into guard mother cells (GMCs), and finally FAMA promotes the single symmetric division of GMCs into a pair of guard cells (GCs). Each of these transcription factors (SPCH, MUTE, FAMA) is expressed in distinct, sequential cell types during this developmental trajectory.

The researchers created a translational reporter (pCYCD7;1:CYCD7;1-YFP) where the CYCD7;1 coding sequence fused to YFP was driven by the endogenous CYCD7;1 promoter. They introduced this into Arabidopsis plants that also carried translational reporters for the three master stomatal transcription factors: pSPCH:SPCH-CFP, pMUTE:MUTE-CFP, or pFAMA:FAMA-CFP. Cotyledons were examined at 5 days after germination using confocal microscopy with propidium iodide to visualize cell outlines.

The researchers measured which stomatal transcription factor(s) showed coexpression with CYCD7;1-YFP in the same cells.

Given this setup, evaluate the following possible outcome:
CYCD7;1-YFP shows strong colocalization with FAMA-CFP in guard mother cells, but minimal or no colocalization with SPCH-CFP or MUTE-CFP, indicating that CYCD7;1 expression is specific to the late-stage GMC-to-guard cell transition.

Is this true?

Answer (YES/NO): NO